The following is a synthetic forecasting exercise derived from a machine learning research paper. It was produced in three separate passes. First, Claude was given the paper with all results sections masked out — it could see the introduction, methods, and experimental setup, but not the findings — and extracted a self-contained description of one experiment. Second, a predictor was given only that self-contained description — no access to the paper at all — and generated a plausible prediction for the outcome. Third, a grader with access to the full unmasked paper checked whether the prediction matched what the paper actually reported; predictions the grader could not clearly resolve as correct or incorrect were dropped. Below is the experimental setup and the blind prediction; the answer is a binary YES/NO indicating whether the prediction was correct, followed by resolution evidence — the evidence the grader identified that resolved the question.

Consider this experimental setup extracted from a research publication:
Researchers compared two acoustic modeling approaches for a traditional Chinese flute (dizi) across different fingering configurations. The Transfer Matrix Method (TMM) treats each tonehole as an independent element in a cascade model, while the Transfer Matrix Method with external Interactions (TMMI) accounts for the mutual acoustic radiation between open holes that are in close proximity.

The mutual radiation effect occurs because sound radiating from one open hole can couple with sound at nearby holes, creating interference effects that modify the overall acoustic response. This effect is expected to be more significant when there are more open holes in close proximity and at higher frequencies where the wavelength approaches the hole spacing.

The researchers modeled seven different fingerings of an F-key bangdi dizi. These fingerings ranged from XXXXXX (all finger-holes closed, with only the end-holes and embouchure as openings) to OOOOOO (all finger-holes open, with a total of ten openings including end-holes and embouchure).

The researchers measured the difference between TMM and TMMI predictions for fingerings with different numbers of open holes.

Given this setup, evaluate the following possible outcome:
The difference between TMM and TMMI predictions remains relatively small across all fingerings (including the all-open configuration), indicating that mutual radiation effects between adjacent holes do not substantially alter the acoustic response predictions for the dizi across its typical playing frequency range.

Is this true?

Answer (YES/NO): NO